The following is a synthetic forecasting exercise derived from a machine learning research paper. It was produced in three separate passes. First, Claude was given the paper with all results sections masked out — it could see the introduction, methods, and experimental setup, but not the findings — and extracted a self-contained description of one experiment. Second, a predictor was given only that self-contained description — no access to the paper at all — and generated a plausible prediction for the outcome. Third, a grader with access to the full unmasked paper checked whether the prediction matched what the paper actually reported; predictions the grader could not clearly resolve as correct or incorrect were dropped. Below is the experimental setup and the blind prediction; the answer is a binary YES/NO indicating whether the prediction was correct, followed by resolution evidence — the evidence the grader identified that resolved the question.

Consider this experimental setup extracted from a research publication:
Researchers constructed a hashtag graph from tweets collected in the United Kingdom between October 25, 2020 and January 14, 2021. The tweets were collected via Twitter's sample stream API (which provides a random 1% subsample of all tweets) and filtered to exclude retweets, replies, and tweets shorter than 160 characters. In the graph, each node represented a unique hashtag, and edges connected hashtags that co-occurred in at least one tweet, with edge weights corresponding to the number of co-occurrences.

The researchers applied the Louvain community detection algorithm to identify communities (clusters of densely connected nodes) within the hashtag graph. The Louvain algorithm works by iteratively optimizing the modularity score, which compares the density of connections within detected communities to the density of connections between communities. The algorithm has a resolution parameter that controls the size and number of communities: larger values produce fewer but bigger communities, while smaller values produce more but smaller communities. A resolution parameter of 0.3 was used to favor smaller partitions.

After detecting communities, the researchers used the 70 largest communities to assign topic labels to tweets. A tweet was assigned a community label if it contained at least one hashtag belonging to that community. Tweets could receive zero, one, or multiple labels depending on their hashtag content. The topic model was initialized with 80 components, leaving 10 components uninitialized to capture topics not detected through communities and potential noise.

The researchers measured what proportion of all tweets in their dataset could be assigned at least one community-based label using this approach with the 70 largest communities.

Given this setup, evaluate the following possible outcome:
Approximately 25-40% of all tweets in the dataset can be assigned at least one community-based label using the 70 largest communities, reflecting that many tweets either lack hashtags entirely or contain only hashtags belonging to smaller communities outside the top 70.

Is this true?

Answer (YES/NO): NO